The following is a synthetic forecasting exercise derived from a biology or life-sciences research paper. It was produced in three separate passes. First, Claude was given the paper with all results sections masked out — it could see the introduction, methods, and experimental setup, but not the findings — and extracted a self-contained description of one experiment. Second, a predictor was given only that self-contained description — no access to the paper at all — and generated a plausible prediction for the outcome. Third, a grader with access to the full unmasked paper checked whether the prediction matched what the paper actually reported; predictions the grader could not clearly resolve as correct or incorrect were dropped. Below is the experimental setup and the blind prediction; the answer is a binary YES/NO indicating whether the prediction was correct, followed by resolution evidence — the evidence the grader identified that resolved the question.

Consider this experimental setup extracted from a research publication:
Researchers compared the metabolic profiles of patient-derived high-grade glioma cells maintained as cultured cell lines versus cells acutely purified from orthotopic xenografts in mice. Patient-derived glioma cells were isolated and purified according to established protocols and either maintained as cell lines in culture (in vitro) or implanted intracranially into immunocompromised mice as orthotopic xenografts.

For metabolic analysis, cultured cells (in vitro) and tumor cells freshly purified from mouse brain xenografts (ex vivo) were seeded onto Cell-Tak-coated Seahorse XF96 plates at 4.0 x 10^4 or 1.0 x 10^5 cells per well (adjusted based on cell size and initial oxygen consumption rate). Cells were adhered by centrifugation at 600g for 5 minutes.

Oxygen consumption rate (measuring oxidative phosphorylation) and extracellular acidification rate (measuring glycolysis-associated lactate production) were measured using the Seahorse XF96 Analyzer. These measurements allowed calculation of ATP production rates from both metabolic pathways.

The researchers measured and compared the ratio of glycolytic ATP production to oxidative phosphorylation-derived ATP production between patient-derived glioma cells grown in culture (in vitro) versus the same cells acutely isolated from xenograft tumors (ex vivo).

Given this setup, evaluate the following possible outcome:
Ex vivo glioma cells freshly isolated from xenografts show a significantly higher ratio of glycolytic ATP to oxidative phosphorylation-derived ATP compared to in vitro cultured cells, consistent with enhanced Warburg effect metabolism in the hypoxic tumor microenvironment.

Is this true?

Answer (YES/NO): NO